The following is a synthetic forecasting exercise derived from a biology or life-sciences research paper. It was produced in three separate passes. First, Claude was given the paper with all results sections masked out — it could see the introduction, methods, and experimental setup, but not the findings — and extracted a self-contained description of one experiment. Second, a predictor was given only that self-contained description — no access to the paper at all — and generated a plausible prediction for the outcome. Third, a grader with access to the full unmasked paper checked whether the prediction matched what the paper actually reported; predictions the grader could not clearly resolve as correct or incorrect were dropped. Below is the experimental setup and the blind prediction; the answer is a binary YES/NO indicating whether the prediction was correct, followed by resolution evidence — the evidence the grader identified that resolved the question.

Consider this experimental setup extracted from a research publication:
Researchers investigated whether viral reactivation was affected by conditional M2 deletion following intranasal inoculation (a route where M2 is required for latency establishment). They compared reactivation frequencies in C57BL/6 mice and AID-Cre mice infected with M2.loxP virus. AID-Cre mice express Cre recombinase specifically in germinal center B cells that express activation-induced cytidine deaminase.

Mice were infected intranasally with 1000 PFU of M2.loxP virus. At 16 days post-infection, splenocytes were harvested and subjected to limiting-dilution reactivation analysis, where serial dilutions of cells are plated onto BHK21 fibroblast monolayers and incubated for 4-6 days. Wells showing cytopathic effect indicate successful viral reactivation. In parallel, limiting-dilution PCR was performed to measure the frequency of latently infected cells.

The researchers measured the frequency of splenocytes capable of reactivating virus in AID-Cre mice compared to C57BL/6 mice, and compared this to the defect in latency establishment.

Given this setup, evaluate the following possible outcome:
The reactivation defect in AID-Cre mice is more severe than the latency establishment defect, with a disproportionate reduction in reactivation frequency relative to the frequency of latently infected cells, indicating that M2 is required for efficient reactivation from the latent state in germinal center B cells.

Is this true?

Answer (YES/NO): YES